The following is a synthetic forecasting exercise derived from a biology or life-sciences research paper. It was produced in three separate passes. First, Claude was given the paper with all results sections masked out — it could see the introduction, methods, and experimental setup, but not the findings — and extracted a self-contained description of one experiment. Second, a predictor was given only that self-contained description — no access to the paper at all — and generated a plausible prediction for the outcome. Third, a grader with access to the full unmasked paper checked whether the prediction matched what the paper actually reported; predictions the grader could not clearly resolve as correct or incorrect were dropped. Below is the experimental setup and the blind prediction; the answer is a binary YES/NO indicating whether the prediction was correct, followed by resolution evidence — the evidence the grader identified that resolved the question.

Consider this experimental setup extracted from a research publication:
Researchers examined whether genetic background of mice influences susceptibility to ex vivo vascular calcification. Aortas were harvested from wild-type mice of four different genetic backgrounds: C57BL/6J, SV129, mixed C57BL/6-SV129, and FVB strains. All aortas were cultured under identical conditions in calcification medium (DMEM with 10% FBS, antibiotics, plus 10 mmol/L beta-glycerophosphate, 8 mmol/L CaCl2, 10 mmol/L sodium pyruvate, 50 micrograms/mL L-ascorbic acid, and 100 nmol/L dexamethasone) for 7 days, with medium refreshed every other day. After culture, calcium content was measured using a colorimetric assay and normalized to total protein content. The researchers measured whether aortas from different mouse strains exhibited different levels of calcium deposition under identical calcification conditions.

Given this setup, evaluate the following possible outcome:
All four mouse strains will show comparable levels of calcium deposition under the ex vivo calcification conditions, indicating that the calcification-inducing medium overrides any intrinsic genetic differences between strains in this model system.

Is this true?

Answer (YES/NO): YES